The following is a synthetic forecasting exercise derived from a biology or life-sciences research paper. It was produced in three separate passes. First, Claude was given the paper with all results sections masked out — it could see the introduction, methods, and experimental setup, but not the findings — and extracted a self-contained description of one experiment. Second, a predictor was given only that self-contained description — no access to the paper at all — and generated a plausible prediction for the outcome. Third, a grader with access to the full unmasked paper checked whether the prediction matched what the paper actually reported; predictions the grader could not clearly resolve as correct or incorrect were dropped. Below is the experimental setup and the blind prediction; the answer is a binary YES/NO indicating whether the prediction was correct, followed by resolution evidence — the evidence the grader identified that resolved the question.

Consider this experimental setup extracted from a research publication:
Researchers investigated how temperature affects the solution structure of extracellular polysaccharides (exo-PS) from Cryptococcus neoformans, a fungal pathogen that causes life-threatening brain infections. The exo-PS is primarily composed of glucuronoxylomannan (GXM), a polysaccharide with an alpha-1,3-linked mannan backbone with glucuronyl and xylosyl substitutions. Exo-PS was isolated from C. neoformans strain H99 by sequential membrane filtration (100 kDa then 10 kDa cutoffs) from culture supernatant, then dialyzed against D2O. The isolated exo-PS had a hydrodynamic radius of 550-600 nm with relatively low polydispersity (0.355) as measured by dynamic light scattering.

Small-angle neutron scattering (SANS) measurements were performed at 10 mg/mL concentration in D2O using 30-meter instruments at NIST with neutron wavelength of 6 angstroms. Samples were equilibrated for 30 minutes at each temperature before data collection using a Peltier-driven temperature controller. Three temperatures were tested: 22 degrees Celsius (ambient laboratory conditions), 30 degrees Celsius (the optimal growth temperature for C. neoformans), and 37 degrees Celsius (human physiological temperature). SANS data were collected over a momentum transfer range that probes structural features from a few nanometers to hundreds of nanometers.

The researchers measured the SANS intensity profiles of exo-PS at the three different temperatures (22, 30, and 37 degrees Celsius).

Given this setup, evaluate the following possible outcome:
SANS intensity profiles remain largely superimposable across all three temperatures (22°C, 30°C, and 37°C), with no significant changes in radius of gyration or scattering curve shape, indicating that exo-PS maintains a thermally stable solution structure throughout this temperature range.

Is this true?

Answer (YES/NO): YES